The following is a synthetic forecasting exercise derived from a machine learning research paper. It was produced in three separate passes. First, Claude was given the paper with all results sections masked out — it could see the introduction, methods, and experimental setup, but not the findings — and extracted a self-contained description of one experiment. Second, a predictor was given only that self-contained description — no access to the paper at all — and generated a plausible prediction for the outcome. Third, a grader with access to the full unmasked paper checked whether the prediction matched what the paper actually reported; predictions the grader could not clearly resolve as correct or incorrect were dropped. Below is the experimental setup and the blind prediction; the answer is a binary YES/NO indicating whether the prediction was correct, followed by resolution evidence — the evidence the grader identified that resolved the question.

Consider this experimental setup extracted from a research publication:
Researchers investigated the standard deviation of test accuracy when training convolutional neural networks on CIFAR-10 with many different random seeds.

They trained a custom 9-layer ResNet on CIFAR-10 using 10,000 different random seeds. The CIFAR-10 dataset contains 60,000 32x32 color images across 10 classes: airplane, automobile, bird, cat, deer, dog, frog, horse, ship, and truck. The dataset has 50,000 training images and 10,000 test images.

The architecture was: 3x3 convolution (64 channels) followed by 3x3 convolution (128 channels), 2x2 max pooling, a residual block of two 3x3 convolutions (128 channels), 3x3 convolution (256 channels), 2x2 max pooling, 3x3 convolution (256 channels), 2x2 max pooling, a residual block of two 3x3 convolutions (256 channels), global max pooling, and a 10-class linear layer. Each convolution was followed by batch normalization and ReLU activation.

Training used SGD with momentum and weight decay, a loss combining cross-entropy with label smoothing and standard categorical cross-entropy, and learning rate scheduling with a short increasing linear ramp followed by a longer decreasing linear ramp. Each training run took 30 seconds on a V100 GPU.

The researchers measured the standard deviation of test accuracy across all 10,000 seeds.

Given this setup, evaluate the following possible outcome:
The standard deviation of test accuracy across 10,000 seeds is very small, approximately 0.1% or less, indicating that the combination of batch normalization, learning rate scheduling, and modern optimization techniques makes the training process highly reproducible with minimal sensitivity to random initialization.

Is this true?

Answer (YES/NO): NO